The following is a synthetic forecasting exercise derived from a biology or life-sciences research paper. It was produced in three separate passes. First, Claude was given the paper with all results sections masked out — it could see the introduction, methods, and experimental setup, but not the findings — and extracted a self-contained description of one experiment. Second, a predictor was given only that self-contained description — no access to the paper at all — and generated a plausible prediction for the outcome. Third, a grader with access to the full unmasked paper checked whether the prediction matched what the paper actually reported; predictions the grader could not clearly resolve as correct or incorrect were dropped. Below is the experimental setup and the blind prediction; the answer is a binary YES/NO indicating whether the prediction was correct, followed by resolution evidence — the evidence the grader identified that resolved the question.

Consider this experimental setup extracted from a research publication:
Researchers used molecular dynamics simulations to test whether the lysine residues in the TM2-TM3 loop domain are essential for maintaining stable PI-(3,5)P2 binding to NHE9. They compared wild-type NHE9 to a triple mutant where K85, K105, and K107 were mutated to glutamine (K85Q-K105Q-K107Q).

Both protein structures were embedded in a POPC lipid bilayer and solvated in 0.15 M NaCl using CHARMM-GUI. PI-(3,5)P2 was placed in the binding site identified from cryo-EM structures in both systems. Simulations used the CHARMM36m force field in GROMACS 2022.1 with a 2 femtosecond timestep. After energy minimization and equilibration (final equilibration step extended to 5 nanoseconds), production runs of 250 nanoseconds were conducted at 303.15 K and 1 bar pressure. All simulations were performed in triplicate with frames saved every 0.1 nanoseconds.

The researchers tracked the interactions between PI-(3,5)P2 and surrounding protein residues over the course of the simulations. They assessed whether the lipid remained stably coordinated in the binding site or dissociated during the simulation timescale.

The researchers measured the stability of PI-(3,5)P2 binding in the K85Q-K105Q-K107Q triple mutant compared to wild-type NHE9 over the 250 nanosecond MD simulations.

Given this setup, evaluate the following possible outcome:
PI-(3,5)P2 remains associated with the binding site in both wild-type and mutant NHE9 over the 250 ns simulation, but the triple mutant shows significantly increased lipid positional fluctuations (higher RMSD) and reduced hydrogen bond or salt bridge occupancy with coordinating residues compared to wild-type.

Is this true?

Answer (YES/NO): NO